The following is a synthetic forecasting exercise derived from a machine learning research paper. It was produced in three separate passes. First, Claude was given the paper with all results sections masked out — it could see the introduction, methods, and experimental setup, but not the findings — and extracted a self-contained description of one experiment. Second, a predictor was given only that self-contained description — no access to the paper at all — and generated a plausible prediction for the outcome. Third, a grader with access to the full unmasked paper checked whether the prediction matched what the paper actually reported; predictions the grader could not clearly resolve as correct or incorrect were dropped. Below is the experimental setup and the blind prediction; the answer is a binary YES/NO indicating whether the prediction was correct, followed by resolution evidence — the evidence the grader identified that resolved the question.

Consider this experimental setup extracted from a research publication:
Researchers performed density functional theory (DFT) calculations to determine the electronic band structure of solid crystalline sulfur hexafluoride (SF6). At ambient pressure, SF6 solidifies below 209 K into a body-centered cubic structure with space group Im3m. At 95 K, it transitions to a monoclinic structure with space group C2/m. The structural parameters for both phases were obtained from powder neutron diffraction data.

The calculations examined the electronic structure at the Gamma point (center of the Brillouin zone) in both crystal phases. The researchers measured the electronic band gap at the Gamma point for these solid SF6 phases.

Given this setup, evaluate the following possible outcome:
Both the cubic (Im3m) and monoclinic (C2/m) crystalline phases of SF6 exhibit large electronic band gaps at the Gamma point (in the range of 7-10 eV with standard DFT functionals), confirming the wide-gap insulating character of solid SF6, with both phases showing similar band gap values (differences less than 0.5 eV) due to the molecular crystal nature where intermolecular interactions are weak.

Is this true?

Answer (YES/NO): YES